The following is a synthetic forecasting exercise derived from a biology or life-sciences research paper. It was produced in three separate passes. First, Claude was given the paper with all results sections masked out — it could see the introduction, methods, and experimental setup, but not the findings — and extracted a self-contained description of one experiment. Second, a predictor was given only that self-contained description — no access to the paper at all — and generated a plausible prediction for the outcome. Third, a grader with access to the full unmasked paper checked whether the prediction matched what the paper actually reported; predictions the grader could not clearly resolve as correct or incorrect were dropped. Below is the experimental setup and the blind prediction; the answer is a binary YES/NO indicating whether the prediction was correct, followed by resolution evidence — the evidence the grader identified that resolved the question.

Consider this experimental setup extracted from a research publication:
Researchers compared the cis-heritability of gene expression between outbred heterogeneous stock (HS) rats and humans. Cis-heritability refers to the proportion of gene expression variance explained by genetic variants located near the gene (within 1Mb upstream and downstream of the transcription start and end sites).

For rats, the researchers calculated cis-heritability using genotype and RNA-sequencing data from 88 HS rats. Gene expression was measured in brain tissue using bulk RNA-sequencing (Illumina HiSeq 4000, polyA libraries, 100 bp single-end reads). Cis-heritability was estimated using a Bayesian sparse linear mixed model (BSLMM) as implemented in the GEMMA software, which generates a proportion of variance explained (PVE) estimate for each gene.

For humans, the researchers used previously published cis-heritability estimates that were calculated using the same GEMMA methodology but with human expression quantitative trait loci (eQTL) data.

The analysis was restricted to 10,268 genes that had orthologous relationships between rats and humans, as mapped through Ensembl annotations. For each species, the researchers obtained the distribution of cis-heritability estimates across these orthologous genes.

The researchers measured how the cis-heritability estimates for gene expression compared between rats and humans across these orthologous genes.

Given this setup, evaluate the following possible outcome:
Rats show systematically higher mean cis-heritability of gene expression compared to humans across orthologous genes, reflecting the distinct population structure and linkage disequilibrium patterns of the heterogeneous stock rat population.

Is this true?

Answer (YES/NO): NO